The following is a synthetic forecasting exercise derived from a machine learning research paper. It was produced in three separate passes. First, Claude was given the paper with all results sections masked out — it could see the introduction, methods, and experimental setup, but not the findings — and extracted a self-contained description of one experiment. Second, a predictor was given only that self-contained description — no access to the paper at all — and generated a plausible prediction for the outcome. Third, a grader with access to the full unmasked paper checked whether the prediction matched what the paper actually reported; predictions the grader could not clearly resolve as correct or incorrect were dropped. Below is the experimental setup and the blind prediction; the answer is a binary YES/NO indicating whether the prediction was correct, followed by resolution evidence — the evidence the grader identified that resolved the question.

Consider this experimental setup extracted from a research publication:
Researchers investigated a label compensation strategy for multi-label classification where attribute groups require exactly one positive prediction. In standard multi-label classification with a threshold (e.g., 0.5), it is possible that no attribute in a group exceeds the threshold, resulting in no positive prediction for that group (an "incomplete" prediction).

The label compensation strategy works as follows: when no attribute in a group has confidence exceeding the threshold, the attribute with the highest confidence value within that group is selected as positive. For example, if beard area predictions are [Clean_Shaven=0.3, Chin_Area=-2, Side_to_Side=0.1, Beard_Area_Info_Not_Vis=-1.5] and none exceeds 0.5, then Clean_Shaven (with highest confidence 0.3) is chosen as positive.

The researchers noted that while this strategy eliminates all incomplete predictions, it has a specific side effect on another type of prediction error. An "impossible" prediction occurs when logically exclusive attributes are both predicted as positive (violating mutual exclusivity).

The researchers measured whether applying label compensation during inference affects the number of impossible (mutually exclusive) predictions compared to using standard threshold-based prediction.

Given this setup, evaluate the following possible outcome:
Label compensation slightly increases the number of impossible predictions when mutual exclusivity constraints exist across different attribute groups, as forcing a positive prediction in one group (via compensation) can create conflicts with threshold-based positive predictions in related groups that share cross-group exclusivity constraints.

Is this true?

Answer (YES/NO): YES